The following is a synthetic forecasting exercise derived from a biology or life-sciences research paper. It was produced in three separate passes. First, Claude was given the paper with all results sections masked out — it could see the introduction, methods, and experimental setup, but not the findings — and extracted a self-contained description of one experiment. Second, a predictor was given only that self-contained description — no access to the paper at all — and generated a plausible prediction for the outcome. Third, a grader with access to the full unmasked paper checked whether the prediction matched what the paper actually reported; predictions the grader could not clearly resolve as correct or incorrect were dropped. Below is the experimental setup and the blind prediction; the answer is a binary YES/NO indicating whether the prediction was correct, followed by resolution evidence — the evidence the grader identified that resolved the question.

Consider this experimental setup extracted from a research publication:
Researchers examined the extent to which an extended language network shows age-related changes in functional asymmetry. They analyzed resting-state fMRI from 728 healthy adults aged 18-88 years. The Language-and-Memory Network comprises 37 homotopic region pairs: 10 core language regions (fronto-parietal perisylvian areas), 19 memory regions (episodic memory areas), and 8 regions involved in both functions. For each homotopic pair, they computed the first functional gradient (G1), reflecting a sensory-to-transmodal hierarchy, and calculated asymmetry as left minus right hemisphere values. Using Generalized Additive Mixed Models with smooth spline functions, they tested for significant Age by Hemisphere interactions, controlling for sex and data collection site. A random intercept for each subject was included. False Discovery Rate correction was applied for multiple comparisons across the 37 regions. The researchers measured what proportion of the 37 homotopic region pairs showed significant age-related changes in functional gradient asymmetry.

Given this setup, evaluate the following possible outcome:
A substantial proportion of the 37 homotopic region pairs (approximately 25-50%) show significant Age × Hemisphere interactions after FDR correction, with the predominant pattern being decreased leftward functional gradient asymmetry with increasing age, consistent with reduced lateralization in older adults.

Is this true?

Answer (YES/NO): NO